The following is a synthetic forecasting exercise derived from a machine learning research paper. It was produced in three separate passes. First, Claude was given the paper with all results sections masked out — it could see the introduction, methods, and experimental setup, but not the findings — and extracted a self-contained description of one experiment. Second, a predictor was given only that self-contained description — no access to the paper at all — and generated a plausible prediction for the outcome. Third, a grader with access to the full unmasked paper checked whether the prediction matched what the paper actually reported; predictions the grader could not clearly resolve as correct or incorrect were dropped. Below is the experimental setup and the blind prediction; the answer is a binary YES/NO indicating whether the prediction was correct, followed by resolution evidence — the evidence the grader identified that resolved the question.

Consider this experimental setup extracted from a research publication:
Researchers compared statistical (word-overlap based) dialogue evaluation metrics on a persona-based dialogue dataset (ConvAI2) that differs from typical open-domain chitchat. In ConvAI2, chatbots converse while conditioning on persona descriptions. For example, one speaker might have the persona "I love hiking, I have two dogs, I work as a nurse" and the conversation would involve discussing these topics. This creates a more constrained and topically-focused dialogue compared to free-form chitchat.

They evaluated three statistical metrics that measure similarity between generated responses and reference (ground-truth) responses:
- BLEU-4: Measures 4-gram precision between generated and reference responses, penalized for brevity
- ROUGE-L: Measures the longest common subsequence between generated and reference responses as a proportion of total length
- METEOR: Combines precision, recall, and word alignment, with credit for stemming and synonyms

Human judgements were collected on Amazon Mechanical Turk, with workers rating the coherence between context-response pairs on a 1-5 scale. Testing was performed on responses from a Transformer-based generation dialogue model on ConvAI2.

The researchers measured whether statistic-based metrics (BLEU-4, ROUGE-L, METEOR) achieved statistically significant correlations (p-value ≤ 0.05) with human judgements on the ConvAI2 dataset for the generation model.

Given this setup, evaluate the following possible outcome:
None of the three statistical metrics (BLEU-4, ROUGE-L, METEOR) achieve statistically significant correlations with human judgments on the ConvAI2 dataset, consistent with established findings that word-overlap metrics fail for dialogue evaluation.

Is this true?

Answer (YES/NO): YES